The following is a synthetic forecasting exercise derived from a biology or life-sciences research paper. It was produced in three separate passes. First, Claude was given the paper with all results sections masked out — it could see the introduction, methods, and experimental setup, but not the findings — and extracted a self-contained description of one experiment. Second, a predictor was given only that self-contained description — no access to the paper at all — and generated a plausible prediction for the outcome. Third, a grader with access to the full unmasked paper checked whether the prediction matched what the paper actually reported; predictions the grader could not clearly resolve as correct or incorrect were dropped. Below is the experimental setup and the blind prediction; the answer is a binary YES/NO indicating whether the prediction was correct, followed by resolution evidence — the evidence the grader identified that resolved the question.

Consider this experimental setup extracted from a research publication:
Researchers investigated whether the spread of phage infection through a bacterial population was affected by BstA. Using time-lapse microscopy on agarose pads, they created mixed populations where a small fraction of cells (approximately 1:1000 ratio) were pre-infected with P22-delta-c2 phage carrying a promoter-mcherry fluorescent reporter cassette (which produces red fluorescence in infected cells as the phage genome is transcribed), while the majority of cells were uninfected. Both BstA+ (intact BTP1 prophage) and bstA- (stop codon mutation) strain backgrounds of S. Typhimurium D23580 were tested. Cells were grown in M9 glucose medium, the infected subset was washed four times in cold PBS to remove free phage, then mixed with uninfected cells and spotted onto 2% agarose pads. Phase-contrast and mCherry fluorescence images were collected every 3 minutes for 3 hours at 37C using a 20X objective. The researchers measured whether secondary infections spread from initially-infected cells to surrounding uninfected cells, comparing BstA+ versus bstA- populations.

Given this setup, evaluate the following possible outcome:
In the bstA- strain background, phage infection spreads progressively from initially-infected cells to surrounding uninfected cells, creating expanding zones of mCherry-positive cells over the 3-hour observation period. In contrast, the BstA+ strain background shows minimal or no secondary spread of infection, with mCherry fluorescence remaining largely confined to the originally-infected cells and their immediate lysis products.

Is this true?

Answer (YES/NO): YES